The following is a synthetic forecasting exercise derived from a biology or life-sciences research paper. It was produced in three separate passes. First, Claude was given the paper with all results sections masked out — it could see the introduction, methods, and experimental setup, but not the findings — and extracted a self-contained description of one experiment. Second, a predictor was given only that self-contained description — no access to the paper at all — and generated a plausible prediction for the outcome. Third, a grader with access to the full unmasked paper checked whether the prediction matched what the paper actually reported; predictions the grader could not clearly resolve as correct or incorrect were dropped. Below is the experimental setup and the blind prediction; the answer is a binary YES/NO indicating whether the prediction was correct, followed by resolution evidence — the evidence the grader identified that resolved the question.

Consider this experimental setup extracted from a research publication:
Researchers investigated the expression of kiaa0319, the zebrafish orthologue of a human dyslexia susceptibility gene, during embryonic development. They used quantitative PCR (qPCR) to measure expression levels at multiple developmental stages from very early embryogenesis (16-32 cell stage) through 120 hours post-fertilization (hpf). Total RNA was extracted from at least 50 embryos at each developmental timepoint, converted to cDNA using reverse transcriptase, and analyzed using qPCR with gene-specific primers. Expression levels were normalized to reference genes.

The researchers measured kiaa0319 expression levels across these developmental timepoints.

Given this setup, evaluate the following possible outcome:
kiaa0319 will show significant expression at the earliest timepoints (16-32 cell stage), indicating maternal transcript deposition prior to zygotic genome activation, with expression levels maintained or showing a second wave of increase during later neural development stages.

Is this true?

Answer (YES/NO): NO